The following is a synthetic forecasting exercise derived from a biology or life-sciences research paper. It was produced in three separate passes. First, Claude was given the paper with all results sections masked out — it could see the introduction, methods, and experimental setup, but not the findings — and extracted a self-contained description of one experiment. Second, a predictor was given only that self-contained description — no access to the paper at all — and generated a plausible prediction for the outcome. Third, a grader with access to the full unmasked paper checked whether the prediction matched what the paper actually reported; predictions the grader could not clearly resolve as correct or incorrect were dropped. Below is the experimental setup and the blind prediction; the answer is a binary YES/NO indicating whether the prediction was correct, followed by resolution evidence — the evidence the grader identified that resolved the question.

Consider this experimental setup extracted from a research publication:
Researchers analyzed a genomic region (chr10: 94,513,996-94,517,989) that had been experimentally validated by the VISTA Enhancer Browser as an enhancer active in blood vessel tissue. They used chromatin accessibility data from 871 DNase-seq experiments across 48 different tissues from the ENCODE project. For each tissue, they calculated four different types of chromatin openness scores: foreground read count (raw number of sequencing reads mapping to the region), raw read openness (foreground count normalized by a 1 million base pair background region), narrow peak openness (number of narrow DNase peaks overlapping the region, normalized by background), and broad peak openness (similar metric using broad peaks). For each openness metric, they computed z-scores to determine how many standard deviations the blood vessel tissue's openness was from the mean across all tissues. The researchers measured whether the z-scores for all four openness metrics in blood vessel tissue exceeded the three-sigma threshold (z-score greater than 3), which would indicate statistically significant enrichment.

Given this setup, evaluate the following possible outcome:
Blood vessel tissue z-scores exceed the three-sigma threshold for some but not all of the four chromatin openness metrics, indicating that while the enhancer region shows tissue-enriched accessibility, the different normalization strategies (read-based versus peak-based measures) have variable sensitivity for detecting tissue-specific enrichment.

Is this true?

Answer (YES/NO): NO